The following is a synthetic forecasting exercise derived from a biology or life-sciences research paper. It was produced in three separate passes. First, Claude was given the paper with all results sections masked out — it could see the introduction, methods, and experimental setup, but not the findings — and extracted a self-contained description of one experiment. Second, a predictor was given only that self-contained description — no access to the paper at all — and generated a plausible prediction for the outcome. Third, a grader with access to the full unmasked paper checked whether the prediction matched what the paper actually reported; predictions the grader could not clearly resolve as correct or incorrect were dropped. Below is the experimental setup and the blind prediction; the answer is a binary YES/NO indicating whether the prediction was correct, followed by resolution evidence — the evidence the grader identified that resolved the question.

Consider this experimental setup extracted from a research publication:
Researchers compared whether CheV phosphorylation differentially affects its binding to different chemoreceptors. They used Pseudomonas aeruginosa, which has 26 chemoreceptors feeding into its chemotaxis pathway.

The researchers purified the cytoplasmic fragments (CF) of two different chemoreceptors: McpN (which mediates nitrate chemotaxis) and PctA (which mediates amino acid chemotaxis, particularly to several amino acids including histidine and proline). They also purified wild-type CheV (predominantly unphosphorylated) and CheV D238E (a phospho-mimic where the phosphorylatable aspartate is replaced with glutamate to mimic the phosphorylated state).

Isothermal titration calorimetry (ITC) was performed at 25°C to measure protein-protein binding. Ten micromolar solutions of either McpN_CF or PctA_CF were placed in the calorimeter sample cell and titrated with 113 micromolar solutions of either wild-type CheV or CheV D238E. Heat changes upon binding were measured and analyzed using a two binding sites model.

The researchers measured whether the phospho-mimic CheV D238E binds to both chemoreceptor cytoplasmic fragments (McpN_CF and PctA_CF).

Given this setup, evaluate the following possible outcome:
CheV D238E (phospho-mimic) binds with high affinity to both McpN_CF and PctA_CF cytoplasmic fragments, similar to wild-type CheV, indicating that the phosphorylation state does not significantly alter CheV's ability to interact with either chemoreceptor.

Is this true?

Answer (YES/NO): NO